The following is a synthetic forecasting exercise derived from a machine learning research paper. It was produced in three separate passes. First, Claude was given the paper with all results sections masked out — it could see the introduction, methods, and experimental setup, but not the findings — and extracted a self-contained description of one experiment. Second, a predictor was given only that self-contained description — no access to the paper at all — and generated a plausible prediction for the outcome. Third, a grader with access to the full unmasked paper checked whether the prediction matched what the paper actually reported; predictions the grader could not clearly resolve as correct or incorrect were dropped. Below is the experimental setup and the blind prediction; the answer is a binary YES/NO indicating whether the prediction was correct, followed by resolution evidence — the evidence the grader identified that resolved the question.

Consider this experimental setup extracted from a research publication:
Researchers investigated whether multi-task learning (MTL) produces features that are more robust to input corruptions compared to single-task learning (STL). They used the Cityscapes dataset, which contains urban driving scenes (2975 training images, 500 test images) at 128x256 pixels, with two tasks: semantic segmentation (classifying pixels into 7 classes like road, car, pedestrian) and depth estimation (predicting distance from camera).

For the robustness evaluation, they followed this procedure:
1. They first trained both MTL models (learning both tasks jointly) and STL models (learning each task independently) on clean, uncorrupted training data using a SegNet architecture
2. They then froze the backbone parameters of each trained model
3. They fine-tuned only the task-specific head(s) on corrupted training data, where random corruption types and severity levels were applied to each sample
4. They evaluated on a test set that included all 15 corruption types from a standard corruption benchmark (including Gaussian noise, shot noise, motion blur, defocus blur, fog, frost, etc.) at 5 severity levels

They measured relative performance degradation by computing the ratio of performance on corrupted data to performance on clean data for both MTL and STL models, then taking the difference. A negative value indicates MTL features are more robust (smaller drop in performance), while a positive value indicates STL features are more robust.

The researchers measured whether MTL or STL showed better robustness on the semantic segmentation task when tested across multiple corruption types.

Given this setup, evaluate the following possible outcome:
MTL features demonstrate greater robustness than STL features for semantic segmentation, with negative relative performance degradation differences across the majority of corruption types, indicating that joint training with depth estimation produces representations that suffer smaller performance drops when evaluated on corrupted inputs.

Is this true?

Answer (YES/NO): YES